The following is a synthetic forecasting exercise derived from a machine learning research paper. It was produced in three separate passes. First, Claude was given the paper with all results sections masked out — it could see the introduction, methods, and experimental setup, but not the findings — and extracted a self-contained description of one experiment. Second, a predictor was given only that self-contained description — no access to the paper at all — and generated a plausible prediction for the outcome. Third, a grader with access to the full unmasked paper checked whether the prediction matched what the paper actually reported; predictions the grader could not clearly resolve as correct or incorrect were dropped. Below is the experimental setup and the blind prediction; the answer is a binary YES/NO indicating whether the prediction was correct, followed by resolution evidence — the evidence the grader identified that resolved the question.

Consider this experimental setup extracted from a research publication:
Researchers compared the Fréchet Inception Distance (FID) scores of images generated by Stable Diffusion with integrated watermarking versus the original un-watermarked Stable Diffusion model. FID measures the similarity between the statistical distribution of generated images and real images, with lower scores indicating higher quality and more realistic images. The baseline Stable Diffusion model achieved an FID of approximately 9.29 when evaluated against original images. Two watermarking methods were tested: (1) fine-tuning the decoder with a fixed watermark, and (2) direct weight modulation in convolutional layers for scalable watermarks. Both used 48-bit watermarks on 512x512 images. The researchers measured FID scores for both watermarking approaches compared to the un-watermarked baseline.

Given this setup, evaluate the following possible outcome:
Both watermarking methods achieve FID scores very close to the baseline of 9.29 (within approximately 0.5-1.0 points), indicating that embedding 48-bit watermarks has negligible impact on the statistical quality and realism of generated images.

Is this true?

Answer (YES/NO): NO